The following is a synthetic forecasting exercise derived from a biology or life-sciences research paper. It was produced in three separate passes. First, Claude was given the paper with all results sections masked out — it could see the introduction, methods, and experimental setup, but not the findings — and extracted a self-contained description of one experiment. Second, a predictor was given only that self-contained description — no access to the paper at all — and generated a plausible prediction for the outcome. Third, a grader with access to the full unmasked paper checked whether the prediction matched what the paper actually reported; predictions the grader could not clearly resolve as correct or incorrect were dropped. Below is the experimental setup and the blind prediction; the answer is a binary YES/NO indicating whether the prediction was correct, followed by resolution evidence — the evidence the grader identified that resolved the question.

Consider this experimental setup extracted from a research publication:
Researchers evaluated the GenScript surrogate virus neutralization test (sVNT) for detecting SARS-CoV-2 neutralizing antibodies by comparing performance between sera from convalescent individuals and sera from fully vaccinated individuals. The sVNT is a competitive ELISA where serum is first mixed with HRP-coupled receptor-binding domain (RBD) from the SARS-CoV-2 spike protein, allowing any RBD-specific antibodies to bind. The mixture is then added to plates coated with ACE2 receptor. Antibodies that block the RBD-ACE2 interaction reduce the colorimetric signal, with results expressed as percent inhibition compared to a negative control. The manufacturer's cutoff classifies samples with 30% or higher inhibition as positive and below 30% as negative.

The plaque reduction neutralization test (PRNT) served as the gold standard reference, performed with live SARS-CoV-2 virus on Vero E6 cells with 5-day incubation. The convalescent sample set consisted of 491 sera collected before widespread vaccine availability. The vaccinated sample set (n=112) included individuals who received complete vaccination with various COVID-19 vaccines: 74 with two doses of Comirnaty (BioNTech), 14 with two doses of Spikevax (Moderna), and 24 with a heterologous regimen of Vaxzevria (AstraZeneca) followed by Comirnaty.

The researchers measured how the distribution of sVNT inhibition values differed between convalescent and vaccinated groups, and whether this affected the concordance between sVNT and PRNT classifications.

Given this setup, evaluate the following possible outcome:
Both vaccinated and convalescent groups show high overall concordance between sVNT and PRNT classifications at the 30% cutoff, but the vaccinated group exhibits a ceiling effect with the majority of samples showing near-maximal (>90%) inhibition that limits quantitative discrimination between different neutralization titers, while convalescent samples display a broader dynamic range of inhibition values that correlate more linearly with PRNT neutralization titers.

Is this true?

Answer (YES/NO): NO